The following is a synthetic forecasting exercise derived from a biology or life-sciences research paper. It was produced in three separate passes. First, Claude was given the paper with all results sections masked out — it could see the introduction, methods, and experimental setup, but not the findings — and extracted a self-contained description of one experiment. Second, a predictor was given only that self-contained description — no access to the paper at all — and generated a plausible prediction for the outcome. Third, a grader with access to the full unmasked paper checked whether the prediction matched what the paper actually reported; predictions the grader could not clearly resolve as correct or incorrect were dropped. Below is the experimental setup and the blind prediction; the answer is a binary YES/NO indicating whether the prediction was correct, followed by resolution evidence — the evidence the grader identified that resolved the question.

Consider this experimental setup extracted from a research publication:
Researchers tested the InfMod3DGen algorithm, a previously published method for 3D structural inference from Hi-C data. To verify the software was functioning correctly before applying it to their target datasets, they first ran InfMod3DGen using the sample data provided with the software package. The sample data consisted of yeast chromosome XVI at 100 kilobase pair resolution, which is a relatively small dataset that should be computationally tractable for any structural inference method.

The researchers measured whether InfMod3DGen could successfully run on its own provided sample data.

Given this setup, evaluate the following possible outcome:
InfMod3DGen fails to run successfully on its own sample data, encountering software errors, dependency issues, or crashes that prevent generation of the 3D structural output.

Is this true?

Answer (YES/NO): YES